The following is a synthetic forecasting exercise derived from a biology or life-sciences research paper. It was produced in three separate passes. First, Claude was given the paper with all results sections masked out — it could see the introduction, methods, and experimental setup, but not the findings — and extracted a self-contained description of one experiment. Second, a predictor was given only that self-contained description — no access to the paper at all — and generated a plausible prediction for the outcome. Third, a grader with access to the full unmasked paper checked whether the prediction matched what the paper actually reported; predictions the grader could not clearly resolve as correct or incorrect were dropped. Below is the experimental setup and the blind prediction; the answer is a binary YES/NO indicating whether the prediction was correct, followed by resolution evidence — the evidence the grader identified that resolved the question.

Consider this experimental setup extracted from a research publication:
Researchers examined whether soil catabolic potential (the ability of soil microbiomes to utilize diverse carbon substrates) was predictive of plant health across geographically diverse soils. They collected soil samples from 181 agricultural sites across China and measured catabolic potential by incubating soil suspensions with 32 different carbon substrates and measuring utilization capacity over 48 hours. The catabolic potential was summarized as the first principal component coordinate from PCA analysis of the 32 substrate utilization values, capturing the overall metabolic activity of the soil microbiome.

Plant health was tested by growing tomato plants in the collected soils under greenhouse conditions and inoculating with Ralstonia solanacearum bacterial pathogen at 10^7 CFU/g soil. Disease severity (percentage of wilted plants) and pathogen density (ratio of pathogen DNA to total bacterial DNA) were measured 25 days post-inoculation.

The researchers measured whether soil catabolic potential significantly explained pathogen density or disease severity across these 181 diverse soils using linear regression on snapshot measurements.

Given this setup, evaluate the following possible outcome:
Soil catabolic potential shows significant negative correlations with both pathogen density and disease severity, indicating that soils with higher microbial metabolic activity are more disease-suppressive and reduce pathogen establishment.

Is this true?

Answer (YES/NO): NO